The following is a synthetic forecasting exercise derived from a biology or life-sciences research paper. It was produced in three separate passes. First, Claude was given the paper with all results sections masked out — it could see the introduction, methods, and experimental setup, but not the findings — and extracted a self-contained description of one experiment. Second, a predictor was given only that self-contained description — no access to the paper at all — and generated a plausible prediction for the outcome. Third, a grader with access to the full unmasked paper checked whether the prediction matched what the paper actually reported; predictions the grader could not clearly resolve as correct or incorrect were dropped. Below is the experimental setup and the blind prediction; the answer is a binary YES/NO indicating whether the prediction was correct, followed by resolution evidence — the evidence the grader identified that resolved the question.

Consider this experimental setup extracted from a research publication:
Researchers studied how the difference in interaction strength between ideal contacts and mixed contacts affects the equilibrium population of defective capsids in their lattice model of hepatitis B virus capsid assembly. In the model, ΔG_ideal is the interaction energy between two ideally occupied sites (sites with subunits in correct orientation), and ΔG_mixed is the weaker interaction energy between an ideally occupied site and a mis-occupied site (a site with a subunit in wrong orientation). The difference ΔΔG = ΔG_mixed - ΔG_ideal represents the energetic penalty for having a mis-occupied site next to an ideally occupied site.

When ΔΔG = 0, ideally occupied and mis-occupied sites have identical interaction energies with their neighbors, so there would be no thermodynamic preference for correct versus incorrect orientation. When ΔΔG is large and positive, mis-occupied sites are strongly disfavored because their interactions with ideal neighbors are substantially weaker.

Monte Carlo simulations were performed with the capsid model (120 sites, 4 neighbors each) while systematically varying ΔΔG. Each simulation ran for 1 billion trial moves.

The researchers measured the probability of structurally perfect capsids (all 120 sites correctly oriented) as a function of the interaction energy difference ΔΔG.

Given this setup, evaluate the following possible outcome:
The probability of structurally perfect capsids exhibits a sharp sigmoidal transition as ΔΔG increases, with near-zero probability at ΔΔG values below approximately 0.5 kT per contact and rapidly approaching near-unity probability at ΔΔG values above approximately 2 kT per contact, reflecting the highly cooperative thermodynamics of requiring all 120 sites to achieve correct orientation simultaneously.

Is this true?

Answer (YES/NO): NO